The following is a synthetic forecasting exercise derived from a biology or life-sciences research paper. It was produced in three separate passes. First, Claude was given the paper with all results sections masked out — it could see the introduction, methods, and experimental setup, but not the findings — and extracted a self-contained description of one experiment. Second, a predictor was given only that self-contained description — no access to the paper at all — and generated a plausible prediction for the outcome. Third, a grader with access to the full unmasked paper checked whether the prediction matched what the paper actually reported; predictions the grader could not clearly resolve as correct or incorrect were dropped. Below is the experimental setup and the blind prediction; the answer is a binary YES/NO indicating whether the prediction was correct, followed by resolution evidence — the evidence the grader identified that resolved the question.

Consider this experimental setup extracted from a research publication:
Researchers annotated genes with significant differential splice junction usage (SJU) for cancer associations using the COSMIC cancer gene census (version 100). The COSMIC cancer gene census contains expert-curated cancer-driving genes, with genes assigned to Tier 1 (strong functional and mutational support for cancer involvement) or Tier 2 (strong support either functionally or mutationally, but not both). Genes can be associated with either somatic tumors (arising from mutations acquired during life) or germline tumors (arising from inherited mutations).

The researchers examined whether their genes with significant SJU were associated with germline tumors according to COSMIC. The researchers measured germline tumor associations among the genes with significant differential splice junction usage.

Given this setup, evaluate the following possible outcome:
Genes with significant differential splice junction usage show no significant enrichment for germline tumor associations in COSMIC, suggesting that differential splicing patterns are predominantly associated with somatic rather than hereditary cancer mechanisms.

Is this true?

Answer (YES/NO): YES